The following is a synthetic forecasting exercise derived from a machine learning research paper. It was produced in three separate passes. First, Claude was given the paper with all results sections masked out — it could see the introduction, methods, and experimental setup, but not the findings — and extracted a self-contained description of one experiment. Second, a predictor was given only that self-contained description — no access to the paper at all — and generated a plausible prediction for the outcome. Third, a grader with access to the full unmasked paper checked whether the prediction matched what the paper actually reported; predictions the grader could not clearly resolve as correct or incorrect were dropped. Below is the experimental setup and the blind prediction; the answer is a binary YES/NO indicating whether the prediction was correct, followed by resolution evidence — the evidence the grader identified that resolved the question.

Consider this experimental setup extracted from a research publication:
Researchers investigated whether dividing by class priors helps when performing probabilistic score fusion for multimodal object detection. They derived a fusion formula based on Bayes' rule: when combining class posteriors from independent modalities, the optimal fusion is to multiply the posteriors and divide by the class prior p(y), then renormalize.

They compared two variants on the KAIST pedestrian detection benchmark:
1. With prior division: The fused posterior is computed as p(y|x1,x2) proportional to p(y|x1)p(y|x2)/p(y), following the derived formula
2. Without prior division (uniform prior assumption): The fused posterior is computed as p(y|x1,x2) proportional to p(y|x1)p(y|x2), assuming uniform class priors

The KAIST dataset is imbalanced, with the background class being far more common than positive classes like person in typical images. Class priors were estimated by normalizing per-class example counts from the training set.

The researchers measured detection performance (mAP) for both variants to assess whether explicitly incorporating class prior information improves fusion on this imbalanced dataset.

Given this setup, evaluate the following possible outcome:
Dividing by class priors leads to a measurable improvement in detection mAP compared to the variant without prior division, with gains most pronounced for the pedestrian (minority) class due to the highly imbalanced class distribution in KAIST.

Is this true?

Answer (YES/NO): NO